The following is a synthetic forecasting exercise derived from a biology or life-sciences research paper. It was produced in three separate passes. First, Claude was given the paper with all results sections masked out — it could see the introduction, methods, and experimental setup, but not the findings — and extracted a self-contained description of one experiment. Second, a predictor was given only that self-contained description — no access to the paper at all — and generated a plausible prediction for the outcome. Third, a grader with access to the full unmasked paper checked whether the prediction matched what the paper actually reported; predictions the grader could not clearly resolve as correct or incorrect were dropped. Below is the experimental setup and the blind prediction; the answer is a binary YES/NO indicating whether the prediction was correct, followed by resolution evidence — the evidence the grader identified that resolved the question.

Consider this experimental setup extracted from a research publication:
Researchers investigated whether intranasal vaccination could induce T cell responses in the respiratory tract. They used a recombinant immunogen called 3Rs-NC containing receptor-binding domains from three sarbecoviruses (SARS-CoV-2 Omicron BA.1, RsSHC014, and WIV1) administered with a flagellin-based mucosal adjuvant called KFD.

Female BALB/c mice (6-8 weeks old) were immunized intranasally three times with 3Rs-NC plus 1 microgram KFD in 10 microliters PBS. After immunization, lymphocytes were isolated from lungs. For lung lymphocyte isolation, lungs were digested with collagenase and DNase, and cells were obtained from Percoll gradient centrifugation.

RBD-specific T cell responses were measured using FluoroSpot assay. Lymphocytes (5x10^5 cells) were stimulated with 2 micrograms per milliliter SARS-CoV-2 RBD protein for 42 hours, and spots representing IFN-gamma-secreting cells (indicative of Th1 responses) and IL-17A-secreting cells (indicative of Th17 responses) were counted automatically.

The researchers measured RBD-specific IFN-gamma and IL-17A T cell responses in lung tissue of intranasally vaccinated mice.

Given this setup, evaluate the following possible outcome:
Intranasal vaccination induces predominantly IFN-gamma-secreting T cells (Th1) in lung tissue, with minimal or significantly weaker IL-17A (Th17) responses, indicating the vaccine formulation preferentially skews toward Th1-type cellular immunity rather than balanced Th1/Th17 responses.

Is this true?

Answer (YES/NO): NO